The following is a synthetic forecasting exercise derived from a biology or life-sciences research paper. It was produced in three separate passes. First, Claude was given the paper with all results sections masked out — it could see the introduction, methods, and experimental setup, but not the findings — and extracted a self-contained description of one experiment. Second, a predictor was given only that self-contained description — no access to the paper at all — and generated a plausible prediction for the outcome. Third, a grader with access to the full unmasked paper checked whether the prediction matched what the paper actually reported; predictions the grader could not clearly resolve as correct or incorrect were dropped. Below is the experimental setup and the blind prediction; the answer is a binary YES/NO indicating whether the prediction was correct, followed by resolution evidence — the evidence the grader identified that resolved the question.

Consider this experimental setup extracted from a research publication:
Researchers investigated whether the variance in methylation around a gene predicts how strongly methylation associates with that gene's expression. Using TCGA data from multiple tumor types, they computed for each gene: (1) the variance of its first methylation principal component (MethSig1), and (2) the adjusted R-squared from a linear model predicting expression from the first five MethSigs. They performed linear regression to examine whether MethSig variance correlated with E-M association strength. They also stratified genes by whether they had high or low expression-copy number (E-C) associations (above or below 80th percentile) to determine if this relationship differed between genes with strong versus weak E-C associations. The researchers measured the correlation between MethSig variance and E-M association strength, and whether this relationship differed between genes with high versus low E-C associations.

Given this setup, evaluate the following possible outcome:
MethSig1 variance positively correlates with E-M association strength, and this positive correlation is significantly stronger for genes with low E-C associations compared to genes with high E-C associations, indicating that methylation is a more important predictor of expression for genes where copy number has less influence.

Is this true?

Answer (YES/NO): YES